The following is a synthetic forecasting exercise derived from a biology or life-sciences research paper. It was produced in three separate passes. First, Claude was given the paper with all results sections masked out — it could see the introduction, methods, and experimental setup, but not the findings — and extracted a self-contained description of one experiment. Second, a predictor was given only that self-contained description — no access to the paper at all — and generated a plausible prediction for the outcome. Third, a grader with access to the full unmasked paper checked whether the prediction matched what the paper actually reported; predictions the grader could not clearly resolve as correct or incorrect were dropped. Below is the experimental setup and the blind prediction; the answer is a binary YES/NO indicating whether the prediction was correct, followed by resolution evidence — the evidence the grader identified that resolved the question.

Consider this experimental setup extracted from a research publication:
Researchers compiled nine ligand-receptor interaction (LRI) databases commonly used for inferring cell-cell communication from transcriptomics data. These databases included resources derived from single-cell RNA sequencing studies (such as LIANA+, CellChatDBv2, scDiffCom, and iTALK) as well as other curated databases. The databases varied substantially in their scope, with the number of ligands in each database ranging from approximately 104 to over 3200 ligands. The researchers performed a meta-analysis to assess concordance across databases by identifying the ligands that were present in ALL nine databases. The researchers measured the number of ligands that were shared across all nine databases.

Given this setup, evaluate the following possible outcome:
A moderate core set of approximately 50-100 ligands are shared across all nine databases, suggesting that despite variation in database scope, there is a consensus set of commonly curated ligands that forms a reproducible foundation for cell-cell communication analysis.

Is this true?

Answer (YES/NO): NO